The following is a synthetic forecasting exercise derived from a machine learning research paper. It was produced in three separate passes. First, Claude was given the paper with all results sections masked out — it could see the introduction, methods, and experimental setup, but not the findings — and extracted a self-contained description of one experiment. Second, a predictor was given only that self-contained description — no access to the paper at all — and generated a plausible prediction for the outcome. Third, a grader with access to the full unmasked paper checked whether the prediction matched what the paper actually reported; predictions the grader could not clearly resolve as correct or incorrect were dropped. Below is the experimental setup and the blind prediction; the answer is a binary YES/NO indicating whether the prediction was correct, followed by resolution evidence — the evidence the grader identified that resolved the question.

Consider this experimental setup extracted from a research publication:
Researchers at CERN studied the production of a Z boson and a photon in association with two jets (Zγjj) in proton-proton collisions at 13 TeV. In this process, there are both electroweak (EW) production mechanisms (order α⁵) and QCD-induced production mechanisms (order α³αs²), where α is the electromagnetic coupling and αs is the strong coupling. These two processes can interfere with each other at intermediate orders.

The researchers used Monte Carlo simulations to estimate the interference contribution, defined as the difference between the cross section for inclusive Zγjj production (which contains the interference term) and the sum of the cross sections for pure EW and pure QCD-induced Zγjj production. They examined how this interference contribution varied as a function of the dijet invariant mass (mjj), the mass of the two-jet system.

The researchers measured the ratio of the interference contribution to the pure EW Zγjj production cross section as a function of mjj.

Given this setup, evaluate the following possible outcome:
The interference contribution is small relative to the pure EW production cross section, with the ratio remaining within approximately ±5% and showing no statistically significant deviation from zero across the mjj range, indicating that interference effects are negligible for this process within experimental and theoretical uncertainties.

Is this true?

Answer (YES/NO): NO